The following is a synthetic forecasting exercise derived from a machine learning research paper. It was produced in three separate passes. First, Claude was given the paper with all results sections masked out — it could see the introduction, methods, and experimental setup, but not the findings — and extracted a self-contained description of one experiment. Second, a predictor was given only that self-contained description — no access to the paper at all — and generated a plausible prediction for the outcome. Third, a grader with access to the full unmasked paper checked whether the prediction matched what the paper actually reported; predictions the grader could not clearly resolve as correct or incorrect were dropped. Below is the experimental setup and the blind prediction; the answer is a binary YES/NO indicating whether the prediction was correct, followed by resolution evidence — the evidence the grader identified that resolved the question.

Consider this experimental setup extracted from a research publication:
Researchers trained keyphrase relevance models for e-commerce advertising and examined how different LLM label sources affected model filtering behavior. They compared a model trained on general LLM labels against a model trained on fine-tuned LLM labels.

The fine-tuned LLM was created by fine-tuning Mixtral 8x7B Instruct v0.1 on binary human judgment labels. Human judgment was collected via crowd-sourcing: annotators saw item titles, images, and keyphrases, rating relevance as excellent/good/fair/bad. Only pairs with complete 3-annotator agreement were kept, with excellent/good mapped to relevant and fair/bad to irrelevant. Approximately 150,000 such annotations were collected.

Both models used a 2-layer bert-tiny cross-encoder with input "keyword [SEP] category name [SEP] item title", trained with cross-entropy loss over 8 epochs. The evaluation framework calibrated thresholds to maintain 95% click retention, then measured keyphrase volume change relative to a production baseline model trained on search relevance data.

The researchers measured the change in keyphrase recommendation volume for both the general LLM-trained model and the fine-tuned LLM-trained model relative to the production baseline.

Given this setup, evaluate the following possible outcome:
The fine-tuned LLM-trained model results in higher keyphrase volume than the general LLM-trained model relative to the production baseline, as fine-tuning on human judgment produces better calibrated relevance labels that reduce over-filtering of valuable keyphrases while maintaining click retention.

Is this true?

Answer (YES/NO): YES